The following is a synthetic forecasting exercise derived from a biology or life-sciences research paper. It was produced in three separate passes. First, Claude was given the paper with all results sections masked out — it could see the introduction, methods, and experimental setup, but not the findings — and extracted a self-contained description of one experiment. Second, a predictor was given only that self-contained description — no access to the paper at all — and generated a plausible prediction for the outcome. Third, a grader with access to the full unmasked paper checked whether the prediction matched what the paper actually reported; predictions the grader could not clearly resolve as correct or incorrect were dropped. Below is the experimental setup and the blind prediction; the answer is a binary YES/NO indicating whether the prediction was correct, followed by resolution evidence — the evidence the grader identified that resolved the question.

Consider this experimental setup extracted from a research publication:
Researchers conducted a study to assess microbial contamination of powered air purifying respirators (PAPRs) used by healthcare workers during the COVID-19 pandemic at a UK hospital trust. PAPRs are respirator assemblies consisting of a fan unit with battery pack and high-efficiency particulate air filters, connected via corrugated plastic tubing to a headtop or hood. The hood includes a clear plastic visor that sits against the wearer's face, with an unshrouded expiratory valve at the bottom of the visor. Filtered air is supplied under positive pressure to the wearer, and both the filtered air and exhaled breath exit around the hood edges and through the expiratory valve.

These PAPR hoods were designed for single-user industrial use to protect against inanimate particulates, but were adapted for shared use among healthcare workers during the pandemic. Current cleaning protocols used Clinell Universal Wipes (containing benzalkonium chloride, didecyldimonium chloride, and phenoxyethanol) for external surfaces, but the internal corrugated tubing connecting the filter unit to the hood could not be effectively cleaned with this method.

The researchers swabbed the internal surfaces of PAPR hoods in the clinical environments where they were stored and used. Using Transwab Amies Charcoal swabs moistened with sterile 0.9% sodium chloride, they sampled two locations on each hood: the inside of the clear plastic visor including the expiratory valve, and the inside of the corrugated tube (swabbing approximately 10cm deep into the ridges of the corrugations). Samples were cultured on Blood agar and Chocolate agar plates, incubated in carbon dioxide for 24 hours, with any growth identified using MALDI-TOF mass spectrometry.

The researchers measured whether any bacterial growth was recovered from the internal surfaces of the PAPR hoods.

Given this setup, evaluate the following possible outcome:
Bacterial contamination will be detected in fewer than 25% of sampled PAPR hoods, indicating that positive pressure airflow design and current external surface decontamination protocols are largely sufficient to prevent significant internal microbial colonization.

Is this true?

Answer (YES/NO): NO